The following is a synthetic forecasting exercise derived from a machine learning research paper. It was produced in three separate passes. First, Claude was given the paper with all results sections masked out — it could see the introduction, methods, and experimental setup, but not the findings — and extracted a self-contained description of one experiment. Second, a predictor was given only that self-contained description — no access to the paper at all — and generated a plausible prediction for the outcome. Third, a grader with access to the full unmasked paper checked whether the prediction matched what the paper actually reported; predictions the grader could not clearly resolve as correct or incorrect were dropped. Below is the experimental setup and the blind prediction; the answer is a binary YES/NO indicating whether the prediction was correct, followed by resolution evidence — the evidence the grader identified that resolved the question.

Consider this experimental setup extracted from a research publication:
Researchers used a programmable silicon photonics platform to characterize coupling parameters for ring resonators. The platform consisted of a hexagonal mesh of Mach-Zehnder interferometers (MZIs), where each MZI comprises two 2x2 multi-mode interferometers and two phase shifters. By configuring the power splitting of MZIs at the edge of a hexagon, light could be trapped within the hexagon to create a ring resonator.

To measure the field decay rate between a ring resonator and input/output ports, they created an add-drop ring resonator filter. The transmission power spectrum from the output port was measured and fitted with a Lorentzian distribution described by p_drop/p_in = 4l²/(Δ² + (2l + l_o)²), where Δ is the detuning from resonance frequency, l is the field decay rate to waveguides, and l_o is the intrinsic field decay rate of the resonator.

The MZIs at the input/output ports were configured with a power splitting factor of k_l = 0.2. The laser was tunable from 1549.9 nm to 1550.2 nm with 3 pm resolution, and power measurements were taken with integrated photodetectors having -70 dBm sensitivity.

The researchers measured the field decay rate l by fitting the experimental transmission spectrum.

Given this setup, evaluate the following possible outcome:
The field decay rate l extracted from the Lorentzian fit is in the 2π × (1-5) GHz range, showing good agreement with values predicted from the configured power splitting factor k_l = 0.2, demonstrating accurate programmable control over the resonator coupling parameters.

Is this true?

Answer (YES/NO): NO